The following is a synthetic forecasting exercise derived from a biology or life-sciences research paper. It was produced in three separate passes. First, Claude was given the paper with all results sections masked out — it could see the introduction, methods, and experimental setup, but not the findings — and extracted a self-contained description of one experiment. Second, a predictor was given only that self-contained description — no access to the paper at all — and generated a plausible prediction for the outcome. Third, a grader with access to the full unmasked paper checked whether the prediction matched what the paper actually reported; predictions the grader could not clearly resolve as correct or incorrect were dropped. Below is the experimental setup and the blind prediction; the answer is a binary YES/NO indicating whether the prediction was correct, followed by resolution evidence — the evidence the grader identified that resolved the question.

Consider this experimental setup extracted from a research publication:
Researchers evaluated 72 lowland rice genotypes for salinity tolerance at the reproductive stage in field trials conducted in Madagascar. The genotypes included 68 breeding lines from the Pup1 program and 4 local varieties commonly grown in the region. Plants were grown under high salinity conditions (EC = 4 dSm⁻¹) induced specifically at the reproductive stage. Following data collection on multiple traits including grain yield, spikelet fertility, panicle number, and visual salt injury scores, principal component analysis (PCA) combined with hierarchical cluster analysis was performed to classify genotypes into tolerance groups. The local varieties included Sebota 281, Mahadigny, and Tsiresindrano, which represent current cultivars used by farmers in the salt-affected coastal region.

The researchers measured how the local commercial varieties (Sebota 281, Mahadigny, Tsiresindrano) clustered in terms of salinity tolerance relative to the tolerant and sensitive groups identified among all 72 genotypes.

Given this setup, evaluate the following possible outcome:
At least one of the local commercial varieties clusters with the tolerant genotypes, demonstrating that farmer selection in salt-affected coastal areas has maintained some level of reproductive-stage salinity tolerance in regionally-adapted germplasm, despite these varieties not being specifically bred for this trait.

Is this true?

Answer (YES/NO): NO